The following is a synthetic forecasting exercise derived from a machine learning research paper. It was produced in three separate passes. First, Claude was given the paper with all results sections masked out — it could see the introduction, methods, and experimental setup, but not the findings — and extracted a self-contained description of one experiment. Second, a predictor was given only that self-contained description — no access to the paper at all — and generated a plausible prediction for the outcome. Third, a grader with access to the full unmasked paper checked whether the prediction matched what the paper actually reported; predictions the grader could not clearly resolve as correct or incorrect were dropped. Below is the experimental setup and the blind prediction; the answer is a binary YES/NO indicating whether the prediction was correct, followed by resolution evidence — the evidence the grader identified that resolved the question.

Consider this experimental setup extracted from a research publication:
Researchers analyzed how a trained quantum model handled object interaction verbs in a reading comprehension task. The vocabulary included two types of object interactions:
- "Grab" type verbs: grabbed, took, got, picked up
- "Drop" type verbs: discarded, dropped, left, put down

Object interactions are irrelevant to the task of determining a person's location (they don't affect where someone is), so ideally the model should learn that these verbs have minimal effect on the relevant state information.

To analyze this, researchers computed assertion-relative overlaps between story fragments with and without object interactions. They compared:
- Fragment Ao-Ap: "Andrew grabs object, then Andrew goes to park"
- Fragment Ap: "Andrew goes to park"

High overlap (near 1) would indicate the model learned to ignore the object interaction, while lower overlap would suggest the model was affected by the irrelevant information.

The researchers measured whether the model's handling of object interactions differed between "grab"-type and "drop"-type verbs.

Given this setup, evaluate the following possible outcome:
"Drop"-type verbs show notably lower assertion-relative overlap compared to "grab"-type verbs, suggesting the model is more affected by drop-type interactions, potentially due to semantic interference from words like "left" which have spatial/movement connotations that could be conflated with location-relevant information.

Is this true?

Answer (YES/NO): YES